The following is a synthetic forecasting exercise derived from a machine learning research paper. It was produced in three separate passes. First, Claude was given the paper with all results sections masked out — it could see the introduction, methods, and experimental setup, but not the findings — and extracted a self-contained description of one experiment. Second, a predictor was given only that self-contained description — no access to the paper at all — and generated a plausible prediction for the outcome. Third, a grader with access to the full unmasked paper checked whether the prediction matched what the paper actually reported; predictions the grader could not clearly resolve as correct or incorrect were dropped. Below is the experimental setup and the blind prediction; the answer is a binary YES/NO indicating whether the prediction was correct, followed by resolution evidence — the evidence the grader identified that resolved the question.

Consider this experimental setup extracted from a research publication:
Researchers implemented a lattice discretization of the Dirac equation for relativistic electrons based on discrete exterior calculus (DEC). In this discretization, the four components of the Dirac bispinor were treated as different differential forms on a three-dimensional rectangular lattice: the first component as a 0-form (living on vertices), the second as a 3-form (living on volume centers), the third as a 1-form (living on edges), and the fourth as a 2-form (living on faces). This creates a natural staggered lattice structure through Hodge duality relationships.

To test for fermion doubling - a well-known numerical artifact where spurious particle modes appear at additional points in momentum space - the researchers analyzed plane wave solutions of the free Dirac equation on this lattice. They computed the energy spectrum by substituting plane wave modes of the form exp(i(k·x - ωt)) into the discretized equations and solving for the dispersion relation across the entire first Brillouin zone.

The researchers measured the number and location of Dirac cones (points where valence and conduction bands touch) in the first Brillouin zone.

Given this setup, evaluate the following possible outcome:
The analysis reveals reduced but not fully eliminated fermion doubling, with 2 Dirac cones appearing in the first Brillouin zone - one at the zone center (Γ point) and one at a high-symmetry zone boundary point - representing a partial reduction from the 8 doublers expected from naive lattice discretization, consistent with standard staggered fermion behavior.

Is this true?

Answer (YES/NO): NO